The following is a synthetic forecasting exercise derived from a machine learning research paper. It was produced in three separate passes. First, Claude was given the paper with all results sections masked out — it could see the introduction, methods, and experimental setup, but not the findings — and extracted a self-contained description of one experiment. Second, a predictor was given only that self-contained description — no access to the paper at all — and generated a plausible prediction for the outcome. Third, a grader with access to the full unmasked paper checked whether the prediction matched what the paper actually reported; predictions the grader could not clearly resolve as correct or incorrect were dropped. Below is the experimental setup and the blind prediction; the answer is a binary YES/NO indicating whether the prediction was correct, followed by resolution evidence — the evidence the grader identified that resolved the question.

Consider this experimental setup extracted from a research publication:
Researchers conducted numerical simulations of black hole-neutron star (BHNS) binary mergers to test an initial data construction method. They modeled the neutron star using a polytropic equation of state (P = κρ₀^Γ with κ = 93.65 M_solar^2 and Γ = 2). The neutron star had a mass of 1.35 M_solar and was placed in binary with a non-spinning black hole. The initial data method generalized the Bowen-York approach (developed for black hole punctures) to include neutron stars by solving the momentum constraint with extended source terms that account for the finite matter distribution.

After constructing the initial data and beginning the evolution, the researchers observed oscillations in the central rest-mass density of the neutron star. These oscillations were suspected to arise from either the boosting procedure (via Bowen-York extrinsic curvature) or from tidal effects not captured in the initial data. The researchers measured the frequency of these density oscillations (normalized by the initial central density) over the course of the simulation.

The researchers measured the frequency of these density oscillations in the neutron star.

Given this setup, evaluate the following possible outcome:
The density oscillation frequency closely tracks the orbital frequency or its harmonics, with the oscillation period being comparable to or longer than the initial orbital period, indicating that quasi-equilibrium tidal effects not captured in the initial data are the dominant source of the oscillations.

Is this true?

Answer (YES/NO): NO